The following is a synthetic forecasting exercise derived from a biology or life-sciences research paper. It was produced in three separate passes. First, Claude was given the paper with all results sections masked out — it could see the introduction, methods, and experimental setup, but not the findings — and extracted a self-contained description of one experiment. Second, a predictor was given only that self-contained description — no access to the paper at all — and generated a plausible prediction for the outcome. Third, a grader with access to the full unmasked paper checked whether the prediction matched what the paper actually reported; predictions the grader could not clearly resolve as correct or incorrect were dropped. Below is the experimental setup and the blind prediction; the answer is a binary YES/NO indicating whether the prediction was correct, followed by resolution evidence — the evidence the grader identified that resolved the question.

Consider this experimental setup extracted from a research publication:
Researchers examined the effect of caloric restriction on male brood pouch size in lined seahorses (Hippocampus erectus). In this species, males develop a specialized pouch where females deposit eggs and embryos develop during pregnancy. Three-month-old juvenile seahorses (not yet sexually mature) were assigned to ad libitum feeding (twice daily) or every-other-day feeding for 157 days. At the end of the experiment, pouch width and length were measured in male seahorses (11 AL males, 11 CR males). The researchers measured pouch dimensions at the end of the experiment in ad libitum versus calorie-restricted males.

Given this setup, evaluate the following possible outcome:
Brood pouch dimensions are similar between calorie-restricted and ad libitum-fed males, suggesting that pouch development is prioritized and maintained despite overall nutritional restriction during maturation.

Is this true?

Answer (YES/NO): NO